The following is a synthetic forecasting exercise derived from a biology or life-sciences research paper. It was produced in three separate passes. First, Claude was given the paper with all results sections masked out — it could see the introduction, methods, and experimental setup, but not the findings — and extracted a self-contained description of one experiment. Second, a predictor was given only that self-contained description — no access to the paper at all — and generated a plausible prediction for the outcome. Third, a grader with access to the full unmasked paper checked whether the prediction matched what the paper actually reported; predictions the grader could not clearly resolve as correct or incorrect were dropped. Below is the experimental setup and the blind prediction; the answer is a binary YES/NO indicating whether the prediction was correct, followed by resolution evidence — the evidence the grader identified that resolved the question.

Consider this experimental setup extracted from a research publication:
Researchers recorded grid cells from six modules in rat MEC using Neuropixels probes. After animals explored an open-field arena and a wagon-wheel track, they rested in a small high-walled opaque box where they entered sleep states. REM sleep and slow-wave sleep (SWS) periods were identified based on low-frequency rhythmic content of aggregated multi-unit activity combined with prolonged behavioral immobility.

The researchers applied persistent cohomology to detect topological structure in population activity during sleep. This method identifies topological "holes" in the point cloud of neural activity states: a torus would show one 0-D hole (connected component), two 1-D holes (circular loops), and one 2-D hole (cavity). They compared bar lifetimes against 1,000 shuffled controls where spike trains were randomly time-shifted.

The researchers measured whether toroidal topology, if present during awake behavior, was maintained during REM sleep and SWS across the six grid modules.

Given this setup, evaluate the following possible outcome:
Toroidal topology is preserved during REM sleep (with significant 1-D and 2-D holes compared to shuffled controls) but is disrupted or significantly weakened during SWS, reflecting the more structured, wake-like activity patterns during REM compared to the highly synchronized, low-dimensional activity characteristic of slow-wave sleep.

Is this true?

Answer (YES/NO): NO